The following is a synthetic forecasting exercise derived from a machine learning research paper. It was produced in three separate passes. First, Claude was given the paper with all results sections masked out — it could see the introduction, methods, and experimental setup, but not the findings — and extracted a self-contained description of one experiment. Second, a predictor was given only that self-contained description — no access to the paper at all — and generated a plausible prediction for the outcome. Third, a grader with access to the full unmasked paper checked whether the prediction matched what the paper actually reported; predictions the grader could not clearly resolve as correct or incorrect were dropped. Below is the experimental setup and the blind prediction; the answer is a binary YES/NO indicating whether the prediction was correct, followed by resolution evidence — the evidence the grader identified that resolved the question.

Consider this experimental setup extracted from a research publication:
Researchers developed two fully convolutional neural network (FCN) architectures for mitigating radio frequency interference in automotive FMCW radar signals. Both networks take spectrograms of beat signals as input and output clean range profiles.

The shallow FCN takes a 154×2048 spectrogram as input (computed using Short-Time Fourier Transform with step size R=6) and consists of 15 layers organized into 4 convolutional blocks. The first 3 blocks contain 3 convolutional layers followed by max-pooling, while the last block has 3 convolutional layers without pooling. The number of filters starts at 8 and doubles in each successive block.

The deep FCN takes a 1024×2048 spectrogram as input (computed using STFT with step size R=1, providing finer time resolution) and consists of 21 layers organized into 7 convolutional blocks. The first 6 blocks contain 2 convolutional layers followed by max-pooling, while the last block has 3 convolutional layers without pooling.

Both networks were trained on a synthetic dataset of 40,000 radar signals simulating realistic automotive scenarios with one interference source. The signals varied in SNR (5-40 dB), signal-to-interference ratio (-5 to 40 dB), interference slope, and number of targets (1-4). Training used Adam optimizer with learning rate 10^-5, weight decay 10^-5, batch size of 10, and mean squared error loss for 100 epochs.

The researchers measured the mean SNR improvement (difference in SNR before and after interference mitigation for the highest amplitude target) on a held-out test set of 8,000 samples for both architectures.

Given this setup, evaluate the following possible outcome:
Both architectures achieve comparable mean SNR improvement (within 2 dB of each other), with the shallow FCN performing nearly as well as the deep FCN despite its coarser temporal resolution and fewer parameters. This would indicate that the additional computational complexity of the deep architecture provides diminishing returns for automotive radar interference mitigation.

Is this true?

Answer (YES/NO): NO